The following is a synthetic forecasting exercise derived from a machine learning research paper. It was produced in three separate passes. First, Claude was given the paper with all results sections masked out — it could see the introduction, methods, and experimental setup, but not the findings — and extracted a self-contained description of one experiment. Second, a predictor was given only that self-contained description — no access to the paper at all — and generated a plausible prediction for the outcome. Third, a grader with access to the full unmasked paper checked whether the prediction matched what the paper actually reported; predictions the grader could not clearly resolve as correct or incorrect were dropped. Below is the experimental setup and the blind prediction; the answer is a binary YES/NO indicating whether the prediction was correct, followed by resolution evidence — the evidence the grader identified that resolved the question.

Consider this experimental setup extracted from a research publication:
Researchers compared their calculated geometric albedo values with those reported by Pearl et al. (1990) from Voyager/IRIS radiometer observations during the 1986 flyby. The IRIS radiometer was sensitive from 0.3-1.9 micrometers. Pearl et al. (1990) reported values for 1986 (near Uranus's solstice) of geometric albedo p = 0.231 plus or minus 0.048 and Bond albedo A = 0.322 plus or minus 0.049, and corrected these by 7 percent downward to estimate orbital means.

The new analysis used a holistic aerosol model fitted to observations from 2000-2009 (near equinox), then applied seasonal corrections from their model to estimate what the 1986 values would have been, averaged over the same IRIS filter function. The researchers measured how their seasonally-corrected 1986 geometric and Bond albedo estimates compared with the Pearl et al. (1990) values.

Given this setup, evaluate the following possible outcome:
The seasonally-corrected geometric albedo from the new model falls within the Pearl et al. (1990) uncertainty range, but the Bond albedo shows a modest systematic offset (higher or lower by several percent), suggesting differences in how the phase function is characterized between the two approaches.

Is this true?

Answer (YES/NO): NO